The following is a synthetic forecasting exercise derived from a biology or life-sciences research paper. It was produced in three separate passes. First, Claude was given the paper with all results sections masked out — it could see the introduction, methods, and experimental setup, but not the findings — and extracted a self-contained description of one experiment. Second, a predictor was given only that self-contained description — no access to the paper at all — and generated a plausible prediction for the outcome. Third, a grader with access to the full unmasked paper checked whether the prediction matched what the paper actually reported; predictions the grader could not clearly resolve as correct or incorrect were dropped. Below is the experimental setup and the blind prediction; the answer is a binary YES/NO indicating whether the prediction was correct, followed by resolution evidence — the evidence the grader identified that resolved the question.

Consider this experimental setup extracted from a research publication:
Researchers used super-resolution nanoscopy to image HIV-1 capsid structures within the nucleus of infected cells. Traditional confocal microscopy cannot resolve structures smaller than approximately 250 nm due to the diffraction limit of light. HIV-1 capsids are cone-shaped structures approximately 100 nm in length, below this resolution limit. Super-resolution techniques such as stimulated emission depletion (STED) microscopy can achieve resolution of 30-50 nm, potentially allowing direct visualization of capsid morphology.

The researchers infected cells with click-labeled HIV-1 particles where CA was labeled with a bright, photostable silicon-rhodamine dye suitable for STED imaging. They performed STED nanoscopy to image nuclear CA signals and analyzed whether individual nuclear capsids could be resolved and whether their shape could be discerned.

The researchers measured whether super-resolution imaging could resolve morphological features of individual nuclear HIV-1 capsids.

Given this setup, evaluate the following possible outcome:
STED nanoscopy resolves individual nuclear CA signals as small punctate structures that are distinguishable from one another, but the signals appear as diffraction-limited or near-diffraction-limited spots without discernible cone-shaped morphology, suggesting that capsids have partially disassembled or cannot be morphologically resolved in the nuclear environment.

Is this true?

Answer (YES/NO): NO